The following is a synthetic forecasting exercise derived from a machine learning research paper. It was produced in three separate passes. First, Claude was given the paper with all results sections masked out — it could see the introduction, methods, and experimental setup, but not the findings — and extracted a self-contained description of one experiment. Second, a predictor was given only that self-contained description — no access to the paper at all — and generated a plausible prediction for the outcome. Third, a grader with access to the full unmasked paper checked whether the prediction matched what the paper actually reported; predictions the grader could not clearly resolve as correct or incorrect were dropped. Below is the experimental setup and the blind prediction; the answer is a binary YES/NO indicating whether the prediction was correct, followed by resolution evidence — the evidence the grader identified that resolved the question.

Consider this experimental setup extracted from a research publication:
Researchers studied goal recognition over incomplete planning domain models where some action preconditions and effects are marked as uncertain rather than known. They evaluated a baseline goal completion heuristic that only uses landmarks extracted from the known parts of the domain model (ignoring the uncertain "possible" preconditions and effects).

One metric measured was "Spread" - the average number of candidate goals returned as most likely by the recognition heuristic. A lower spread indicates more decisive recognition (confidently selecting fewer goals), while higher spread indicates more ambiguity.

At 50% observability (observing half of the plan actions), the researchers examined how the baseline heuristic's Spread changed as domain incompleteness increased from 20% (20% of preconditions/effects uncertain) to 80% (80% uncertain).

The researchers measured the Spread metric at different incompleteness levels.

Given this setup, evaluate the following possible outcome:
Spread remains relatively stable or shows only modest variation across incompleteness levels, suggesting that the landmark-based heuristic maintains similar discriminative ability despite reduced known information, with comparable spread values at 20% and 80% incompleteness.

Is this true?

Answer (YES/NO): NO